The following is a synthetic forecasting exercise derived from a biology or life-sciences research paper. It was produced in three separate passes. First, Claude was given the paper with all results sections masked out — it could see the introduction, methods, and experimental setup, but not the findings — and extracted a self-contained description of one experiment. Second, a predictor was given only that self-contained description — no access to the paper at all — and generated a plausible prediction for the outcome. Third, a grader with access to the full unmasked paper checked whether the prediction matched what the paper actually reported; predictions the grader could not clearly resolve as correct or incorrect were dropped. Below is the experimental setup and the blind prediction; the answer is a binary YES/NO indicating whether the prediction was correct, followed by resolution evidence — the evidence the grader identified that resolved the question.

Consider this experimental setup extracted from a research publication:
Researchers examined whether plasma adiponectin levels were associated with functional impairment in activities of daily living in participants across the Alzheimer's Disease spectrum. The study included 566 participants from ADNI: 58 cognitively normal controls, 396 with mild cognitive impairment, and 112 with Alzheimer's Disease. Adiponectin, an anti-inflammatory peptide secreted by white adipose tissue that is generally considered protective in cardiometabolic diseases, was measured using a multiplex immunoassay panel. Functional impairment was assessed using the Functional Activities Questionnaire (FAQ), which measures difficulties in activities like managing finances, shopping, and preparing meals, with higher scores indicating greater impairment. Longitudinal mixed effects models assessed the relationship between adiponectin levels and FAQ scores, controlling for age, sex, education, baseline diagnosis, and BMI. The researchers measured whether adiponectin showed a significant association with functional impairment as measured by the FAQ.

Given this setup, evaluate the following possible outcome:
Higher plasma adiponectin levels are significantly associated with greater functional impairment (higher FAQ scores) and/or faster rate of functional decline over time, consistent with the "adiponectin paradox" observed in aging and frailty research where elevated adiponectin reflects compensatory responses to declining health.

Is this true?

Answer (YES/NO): NO